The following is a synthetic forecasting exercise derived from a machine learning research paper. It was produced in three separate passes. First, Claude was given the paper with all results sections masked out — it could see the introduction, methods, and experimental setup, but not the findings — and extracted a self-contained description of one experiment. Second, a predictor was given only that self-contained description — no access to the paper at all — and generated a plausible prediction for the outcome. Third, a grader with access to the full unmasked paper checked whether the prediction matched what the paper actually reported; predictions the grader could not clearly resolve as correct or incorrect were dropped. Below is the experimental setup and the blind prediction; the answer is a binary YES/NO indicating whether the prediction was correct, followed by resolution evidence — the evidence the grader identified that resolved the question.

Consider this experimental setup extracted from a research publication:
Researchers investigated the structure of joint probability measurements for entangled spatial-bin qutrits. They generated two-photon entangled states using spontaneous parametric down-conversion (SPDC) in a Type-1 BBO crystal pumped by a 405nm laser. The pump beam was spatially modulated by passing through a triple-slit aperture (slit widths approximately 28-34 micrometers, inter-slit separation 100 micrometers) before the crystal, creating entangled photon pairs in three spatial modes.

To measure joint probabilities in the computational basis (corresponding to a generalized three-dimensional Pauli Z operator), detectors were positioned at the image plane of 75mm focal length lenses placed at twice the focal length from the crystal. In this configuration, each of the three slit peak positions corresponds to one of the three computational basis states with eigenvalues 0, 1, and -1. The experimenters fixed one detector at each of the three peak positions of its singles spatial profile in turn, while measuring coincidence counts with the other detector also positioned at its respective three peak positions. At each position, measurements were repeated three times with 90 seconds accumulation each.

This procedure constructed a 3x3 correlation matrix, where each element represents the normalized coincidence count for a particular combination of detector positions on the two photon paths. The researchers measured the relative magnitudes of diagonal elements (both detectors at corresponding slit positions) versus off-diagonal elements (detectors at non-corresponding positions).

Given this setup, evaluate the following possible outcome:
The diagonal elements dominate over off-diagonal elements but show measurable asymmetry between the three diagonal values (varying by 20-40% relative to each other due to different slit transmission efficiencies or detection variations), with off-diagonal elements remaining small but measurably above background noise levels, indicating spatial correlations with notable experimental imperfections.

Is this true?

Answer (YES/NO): YES